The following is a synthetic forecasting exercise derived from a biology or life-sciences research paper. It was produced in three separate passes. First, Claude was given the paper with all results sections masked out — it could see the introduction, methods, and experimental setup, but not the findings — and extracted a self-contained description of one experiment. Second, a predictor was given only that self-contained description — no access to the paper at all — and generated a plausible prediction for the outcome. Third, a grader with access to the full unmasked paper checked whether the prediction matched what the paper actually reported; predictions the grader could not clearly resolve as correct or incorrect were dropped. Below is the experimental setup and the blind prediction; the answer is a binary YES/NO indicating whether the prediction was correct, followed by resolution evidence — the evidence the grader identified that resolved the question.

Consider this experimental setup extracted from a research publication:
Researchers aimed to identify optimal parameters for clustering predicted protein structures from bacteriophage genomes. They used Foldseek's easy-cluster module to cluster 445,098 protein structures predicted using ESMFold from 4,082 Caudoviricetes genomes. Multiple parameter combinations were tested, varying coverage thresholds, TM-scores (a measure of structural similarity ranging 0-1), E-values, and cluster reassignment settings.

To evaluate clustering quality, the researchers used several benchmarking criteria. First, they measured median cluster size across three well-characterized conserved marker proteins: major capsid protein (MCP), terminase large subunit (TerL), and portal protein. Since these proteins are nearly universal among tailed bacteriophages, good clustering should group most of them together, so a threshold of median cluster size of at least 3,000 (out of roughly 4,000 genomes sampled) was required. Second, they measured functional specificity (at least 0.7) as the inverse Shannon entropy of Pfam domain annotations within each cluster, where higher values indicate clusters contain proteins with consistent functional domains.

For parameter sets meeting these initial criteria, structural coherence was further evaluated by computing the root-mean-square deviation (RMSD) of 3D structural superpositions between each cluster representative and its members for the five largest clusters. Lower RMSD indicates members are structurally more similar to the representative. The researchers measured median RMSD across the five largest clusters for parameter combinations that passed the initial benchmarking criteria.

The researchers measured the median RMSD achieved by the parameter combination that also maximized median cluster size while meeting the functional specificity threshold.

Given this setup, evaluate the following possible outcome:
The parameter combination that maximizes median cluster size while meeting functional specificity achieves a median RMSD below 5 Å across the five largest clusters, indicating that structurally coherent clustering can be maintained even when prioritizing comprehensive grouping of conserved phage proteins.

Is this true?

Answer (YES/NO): YES